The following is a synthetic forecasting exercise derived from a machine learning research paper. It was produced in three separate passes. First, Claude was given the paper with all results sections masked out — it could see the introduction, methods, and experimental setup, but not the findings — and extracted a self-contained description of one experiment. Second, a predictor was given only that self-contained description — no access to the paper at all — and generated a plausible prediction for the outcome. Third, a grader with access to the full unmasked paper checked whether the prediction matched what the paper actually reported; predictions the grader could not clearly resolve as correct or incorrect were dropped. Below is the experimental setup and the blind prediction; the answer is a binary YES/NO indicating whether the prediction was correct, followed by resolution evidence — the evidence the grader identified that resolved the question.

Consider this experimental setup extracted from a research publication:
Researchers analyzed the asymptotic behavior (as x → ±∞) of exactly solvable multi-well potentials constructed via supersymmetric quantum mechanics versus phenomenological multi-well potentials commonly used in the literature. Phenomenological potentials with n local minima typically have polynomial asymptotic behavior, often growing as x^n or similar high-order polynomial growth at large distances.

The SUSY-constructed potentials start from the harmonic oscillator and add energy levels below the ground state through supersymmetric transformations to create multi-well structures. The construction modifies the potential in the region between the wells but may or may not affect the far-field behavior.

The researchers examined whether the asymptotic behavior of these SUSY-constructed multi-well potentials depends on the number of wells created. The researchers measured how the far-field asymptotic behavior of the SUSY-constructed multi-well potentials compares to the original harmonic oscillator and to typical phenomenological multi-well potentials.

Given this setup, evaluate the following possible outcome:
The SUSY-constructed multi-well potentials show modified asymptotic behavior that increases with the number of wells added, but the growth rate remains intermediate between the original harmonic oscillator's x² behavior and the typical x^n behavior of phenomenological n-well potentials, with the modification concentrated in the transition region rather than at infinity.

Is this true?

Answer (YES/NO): NO